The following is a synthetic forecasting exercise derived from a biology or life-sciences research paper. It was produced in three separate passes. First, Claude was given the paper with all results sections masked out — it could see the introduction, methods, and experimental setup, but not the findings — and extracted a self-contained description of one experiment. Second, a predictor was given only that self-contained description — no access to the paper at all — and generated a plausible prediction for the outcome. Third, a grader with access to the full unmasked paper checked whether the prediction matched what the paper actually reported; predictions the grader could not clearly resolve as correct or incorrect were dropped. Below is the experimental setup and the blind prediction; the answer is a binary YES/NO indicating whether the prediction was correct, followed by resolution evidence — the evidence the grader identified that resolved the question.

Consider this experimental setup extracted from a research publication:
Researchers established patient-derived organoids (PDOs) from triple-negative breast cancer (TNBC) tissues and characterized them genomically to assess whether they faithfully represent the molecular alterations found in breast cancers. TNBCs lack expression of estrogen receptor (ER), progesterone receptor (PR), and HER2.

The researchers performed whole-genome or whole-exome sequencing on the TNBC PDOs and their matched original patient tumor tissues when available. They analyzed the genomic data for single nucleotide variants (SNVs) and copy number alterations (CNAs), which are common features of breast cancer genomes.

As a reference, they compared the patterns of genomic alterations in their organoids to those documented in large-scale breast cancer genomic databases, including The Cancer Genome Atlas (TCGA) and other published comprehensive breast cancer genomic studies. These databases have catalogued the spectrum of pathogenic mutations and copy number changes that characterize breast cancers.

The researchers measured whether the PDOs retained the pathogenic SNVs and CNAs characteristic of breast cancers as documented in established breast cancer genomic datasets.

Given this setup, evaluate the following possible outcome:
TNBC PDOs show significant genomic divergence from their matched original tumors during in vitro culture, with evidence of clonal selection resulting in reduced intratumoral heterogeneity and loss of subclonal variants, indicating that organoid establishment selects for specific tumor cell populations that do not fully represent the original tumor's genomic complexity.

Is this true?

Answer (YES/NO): NO